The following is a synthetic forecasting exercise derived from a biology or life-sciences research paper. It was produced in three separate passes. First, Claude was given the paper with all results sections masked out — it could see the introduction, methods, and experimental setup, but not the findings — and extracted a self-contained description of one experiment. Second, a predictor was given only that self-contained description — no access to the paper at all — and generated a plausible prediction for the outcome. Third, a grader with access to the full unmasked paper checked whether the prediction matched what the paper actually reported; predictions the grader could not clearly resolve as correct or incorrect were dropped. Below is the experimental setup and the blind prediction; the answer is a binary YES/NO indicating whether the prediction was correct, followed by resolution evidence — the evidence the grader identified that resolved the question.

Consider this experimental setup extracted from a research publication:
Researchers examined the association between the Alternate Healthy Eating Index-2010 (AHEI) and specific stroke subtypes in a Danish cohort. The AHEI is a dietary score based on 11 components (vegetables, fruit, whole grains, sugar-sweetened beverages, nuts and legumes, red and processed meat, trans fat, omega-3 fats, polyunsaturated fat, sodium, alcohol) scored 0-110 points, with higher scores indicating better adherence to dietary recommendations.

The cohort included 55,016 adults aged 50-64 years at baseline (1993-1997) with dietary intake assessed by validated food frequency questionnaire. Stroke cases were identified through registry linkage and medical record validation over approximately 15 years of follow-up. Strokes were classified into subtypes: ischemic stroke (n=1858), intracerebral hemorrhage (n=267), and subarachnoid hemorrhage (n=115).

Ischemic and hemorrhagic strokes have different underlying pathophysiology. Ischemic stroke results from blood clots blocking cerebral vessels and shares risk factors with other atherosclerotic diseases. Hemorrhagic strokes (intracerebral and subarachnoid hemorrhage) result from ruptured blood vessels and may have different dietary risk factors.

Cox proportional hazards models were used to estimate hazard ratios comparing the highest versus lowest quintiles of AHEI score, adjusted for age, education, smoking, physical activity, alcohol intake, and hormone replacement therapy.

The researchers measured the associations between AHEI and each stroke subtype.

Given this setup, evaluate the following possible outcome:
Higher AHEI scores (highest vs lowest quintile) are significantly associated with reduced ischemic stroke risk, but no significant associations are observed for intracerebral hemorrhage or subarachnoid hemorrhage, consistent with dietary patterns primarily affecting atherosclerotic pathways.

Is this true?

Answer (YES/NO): NO